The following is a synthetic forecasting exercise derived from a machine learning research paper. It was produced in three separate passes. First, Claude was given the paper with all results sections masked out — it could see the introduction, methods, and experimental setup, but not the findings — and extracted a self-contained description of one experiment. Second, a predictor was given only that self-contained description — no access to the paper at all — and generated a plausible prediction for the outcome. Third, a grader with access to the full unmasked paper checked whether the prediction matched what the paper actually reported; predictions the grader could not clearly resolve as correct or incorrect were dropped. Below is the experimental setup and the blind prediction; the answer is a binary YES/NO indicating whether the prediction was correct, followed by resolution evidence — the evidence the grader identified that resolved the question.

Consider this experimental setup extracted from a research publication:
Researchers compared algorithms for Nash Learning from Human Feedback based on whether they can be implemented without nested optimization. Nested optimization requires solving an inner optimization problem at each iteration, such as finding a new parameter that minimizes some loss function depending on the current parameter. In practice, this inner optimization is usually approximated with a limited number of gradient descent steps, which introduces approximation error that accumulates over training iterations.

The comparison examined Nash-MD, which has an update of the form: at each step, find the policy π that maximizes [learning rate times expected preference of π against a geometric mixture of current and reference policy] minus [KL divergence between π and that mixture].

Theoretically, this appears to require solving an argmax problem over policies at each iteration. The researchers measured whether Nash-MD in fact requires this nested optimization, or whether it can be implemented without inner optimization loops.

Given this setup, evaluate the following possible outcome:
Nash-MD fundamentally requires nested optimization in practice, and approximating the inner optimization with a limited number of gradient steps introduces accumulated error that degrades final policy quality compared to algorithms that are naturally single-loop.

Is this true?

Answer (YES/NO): NO